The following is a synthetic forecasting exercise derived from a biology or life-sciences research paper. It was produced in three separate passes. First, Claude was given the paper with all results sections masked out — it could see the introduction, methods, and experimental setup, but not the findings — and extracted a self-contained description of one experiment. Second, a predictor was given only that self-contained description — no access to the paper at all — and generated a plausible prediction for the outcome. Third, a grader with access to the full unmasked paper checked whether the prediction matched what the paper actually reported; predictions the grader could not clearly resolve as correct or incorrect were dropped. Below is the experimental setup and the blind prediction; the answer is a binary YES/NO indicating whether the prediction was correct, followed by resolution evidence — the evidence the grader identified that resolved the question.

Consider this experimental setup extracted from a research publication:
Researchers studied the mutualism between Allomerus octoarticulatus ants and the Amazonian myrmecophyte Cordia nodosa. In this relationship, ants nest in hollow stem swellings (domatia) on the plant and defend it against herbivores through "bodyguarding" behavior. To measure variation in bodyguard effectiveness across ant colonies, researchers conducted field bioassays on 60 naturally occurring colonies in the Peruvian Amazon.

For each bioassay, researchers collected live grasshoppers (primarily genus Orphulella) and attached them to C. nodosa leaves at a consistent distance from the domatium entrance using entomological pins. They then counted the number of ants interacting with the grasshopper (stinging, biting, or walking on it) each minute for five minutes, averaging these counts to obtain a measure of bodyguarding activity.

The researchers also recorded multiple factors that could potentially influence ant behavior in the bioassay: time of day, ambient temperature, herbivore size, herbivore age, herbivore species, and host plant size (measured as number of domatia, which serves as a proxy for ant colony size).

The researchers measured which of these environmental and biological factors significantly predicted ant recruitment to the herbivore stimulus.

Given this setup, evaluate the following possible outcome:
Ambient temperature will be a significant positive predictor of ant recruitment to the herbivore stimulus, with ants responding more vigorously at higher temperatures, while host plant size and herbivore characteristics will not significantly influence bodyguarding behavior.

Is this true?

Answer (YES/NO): NO